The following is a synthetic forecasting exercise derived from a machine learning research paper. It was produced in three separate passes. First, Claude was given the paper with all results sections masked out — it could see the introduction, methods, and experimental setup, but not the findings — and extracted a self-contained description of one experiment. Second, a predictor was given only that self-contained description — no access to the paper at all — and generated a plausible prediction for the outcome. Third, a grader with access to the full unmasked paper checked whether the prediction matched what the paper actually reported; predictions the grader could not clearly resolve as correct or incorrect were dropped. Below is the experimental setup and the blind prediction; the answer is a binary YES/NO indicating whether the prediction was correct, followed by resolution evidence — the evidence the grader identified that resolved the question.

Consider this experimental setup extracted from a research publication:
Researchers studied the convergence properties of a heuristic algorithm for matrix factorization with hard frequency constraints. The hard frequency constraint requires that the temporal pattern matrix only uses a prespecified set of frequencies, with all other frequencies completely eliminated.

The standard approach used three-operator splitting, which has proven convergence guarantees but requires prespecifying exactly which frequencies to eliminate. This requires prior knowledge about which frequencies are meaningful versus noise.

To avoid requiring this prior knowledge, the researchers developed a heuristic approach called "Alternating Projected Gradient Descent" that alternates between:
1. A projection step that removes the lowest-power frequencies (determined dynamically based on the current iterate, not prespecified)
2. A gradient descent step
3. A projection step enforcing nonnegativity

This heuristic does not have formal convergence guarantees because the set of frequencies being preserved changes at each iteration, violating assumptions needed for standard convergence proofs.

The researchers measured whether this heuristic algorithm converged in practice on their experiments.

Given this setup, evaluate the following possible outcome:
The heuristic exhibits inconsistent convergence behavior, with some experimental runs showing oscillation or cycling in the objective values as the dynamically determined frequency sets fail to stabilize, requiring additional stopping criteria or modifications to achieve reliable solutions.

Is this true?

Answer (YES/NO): NO